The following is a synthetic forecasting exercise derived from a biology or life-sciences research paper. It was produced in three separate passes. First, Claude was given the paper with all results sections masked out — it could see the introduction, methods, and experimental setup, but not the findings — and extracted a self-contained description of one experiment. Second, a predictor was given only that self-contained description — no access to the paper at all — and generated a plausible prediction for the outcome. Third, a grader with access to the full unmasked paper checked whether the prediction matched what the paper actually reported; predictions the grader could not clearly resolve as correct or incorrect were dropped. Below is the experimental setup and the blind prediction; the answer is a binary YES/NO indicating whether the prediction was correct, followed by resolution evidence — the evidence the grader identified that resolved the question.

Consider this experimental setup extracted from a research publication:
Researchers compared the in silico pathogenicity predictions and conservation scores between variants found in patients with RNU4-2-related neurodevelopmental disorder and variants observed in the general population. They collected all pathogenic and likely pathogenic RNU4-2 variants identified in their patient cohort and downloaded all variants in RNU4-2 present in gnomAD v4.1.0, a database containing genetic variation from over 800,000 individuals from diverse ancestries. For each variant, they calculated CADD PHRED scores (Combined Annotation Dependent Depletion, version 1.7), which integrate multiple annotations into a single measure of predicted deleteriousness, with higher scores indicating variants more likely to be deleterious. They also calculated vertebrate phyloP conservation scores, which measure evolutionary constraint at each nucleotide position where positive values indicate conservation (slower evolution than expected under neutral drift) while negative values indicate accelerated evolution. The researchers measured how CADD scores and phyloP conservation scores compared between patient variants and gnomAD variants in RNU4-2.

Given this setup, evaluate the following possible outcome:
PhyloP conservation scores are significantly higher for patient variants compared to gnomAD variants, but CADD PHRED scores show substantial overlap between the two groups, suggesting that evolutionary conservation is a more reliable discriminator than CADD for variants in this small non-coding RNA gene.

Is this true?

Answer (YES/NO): NO